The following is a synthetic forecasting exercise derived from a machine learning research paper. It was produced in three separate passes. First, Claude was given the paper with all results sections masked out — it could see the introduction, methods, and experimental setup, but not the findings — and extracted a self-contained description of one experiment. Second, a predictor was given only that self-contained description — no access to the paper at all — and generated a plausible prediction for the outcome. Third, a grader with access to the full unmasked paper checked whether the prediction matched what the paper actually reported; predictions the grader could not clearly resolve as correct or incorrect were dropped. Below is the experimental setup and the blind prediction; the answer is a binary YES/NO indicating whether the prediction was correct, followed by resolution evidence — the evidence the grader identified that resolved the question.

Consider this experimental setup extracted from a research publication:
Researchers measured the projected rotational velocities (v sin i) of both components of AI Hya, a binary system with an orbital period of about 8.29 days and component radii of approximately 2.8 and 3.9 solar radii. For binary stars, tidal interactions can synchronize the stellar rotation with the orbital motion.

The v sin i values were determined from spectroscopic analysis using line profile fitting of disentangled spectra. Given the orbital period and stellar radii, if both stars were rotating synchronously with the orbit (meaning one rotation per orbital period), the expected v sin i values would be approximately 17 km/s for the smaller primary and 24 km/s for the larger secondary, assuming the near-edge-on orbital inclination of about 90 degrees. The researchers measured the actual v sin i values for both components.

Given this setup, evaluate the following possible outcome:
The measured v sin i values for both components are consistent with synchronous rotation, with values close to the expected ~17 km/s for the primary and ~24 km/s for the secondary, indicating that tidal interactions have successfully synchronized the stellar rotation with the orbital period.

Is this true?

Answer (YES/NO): NO